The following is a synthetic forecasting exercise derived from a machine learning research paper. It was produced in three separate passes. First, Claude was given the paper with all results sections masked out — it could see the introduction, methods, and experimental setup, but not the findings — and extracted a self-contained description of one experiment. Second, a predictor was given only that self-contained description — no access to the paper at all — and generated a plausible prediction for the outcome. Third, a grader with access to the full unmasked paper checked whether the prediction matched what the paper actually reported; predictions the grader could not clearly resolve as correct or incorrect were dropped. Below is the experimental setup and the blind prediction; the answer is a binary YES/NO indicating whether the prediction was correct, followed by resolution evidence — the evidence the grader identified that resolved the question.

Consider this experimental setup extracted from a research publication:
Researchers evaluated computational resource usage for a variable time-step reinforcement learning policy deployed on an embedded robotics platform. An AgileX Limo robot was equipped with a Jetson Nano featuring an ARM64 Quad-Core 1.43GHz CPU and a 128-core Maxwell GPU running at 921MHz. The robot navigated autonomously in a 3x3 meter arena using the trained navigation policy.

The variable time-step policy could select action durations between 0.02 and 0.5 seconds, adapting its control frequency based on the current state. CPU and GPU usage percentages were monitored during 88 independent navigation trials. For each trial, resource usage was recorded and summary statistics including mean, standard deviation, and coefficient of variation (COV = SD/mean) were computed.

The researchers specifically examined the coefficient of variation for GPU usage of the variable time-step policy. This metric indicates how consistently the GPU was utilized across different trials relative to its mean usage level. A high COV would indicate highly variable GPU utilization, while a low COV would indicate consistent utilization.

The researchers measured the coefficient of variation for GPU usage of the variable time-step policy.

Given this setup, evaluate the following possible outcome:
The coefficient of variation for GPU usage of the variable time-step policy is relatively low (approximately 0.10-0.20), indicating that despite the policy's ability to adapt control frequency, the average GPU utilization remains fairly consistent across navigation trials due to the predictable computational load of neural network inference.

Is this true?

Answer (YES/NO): YES